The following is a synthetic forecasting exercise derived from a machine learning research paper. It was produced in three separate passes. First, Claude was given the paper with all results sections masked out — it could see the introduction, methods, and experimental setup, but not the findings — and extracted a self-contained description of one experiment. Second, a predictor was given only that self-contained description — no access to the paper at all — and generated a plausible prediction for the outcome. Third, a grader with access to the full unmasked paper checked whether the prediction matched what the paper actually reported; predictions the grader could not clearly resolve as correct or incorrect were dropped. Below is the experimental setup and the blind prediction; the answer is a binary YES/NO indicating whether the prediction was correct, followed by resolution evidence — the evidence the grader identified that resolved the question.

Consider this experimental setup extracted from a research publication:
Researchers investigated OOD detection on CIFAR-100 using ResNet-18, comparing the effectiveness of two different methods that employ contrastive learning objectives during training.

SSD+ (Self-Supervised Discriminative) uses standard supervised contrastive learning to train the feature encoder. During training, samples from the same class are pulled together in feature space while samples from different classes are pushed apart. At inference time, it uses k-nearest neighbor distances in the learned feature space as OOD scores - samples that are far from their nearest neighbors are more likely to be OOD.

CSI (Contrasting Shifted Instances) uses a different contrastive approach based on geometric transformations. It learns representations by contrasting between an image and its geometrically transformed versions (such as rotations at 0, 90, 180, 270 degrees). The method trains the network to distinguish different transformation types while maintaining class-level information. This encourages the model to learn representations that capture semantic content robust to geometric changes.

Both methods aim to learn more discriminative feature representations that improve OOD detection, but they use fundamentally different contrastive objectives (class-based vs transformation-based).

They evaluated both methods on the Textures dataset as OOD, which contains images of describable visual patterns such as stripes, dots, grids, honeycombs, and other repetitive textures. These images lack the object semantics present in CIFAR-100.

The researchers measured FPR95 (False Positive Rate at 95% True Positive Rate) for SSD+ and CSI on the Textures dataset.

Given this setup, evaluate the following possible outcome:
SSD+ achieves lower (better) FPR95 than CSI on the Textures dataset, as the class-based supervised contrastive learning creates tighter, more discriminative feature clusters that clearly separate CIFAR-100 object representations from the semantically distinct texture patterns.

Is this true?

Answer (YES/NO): YES